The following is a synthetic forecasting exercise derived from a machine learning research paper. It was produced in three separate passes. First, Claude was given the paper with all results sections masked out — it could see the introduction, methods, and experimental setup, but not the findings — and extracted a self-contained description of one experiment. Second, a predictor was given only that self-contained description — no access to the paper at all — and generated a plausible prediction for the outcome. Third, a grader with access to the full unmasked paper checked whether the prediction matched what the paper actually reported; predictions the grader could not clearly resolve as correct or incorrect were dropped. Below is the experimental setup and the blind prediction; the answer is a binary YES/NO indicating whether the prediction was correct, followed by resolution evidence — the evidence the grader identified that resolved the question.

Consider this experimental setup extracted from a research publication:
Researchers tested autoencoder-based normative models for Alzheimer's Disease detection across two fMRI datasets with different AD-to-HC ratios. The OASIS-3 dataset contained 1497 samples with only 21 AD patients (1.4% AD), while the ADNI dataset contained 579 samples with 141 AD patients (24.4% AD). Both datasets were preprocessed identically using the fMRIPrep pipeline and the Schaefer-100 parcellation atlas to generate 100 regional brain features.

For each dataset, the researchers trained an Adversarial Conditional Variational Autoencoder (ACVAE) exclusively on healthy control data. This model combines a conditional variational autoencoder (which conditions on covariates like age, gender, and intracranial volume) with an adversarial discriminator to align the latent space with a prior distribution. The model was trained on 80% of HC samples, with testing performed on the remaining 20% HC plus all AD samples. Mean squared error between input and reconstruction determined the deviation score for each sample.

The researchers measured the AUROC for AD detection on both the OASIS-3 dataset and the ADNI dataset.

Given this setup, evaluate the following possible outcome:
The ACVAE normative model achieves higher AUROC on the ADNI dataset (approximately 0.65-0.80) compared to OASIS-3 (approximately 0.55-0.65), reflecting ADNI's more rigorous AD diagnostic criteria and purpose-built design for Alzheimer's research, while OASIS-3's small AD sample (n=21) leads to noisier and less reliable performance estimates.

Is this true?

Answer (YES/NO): YES